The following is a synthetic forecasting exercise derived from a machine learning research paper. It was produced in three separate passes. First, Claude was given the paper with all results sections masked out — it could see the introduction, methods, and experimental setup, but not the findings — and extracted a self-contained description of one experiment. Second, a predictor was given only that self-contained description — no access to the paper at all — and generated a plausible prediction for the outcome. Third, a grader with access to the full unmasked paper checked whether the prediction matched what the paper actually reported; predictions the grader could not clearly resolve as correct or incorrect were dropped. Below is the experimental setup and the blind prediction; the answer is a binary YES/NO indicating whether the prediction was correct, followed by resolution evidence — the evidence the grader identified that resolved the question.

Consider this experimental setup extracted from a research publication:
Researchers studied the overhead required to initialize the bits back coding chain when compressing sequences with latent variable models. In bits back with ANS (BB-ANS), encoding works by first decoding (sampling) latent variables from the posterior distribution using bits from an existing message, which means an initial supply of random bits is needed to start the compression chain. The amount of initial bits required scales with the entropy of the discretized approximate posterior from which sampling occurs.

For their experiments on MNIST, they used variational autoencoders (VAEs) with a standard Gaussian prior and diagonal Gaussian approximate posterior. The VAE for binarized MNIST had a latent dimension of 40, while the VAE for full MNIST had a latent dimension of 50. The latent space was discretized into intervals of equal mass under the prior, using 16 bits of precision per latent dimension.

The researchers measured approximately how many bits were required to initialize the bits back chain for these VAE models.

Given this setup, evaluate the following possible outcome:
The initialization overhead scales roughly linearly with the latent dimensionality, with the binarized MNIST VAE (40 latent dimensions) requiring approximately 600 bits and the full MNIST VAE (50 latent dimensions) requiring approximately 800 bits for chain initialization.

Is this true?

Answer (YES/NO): NO